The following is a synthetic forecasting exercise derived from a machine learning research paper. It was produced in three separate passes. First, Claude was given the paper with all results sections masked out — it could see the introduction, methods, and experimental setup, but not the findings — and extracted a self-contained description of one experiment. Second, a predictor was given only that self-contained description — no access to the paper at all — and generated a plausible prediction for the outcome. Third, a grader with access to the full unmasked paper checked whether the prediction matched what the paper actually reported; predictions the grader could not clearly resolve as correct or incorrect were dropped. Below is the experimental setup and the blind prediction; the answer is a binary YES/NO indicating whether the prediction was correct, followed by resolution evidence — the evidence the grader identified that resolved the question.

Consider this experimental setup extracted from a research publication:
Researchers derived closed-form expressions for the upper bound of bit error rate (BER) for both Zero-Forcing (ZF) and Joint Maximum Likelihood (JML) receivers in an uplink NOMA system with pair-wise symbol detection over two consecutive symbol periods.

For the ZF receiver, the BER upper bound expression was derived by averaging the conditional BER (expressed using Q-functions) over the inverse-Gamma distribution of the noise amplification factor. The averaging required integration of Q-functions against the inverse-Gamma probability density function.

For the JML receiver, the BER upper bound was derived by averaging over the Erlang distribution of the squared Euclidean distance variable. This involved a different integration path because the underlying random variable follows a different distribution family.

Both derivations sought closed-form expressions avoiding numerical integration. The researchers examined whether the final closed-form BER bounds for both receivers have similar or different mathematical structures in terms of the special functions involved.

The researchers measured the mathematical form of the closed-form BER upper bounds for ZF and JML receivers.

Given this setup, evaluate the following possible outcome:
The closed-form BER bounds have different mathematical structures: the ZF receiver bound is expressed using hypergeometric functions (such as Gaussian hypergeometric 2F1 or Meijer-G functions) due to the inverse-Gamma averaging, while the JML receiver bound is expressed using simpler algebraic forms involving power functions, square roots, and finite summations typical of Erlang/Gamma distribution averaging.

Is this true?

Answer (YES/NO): NO